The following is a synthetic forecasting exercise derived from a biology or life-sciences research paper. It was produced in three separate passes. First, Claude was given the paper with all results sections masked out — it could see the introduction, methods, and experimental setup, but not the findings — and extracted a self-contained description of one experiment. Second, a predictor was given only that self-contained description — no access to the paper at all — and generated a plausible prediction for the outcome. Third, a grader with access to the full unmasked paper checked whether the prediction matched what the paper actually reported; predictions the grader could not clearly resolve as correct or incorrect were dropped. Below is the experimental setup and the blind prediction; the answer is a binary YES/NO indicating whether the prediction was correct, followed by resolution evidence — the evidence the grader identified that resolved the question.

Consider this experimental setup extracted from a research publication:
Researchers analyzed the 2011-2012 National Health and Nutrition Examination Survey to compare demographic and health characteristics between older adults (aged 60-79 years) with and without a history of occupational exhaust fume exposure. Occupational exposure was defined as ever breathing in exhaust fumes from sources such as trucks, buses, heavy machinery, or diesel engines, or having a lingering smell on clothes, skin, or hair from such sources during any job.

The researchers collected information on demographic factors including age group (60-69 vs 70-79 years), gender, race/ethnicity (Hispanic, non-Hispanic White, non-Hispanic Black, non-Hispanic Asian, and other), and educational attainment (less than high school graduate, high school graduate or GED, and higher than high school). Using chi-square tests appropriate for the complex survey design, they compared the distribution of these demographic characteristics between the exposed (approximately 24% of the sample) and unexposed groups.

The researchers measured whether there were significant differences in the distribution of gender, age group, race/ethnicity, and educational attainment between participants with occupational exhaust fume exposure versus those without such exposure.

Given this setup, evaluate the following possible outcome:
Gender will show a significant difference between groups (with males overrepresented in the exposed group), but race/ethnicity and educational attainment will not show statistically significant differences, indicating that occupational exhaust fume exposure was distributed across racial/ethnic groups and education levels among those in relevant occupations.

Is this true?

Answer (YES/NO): NO